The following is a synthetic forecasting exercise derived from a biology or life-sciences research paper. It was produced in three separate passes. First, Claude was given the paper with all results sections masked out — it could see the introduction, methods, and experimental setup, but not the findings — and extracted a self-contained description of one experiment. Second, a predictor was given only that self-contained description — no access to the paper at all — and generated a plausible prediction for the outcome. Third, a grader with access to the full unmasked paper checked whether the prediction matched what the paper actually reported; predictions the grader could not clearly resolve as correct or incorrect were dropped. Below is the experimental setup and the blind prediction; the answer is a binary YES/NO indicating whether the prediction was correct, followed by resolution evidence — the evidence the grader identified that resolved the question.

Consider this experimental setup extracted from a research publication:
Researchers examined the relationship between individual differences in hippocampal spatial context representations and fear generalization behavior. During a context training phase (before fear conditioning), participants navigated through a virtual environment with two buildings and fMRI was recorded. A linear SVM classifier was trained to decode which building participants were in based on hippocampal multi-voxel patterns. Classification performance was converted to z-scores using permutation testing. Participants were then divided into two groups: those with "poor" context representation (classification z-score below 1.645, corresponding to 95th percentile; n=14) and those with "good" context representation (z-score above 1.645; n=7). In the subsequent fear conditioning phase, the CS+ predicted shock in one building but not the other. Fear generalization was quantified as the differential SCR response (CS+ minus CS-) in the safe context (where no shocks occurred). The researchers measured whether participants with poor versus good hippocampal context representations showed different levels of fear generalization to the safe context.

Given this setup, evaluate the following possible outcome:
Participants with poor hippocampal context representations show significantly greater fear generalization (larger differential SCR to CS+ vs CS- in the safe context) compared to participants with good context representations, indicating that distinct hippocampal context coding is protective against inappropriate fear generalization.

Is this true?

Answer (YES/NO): YES